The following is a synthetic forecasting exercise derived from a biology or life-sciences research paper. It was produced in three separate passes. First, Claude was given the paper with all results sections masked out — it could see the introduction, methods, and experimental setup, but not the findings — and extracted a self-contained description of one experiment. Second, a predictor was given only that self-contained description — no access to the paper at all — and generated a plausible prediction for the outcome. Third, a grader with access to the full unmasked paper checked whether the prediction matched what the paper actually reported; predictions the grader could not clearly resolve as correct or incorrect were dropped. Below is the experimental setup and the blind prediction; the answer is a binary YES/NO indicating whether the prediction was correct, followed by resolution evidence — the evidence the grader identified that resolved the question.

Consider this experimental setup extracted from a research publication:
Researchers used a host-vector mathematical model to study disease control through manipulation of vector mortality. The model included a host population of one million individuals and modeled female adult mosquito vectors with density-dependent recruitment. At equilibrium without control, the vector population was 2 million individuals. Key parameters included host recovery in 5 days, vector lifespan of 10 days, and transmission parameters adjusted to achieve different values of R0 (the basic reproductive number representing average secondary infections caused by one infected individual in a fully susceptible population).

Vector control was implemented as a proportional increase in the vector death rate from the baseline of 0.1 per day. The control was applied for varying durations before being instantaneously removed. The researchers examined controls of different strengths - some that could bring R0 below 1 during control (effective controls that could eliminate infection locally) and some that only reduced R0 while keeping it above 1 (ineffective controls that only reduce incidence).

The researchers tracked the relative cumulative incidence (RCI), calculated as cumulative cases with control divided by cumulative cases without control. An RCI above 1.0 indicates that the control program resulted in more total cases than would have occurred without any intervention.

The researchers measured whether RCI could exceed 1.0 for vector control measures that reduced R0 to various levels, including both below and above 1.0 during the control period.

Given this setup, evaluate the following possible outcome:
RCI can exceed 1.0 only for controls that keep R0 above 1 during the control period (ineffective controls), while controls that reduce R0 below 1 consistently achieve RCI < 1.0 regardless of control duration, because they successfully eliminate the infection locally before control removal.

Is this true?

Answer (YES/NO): NO